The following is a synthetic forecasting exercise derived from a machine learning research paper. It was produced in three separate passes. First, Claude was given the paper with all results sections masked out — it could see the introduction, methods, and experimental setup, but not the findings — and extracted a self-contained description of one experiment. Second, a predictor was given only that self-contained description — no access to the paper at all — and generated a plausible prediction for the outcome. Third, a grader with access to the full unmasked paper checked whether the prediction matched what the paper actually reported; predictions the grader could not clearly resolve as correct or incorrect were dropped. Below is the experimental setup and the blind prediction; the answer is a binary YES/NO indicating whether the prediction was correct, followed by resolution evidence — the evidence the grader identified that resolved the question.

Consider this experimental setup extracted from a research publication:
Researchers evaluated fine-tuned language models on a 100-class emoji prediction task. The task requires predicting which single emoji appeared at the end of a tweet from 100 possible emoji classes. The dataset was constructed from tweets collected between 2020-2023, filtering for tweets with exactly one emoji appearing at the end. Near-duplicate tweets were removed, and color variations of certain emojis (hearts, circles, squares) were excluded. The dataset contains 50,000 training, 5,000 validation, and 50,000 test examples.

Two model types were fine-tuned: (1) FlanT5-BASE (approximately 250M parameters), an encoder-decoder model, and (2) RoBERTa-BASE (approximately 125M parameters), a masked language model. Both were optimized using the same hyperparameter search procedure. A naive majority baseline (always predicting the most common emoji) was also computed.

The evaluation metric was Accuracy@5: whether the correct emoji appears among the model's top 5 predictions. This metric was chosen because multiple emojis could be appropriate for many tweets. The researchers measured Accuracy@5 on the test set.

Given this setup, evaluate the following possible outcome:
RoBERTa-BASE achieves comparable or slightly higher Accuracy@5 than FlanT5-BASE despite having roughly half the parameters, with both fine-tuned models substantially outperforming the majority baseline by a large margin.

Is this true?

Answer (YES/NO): NO